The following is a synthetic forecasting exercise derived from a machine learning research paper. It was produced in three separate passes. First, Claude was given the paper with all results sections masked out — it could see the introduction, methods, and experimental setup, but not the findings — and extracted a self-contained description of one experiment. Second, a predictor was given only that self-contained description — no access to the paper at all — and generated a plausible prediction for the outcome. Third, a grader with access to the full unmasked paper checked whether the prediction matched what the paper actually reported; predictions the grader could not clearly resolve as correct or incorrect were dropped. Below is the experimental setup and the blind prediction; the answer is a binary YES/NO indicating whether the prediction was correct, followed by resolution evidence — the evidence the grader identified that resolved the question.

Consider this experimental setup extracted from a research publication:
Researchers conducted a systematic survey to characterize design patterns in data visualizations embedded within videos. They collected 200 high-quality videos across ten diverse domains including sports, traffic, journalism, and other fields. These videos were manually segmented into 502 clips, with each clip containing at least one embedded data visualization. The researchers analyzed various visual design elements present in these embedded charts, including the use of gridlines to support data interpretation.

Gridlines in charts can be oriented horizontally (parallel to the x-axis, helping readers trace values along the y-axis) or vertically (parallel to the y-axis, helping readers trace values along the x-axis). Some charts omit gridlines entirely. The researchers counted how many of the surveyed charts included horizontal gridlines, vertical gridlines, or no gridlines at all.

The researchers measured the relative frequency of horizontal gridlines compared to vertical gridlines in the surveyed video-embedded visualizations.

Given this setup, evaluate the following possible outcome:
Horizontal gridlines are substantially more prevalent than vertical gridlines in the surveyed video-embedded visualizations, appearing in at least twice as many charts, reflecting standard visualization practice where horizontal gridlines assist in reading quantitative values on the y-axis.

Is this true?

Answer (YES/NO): YES